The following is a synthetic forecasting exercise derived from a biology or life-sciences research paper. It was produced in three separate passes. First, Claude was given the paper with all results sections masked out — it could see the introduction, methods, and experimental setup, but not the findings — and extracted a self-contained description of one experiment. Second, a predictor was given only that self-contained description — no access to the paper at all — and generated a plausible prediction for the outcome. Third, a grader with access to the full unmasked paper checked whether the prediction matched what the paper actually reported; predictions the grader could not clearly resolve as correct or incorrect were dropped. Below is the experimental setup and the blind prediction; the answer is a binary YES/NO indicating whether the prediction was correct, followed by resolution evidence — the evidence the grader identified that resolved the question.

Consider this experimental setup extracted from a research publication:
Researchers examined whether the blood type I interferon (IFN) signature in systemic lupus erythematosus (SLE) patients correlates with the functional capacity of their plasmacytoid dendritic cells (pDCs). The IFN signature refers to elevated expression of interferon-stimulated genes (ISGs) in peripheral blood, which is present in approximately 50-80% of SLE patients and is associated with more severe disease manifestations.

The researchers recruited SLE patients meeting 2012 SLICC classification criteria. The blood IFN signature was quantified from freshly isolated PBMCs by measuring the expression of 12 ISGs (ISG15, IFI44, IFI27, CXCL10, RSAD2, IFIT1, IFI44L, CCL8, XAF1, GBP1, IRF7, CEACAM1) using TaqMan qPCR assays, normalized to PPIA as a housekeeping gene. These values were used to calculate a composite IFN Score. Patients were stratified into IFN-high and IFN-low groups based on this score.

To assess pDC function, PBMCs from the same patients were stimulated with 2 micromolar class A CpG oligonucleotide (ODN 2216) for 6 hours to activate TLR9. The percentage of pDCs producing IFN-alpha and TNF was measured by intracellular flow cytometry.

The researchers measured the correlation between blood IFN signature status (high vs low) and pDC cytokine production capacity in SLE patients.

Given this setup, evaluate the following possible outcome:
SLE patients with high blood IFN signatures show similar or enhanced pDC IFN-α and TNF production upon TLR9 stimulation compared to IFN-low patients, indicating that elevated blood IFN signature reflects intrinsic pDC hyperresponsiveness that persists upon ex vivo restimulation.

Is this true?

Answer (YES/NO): NO